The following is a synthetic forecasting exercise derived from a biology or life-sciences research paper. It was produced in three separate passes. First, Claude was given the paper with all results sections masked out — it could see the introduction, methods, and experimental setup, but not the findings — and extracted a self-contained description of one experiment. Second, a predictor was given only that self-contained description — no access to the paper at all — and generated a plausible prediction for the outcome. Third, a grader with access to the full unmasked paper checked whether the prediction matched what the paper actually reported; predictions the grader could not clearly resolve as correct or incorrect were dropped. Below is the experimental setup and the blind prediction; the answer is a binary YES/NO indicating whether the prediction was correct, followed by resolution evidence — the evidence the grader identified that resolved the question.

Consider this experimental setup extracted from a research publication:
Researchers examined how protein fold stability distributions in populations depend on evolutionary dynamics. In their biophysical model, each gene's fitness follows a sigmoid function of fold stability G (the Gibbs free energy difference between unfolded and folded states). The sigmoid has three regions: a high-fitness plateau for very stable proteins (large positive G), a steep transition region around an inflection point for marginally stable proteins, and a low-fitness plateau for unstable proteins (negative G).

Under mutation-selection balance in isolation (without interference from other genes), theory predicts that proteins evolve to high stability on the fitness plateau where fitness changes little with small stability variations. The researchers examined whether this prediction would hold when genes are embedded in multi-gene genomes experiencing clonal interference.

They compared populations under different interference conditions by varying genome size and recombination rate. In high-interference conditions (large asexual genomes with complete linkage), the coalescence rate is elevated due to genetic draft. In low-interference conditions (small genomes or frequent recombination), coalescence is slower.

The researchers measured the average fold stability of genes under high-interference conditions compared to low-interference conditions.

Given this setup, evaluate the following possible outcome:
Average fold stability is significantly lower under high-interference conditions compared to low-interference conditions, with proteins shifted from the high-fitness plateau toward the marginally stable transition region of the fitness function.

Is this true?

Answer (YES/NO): YES